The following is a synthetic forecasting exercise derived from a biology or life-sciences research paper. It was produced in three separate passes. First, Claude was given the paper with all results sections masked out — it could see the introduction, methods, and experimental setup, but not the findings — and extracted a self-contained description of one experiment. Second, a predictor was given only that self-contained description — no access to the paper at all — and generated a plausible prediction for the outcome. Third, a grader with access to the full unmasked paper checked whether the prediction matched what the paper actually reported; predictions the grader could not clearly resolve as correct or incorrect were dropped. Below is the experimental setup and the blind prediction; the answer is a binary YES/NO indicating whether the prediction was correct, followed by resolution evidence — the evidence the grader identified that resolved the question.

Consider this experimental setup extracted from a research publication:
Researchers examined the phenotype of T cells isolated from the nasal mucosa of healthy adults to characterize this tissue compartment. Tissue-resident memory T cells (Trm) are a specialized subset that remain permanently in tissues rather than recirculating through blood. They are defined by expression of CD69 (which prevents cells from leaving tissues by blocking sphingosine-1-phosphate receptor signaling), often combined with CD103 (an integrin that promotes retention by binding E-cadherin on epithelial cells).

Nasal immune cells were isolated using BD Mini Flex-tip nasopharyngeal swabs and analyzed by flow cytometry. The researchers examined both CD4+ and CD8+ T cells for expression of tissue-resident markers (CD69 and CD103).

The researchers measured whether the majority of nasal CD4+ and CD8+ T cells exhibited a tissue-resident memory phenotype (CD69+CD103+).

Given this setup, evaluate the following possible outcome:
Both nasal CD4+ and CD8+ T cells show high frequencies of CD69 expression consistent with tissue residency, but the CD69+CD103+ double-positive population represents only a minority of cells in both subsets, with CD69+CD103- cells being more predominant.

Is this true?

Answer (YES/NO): NO